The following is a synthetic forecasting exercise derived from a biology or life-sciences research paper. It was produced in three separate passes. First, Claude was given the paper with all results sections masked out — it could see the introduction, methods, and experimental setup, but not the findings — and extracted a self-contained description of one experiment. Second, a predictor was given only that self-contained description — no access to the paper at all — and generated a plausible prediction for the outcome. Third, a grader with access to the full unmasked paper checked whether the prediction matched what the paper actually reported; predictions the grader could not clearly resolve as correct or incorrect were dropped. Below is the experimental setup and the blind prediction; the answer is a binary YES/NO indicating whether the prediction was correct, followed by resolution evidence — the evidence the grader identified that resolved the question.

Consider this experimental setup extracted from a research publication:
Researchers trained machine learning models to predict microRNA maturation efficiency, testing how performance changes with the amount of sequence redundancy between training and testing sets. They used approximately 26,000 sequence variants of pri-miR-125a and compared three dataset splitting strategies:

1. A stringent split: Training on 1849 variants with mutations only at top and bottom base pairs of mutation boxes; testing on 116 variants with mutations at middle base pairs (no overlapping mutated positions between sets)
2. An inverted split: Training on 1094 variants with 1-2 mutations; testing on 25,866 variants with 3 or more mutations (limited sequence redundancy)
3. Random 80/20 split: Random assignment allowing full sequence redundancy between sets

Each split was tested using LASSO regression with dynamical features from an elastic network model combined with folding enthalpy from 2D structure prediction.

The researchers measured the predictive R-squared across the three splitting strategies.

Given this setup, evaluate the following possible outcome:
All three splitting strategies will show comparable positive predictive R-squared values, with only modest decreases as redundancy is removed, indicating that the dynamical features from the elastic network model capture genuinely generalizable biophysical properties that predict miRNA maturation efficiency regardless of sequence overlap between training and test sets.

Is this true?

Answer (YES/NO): NO